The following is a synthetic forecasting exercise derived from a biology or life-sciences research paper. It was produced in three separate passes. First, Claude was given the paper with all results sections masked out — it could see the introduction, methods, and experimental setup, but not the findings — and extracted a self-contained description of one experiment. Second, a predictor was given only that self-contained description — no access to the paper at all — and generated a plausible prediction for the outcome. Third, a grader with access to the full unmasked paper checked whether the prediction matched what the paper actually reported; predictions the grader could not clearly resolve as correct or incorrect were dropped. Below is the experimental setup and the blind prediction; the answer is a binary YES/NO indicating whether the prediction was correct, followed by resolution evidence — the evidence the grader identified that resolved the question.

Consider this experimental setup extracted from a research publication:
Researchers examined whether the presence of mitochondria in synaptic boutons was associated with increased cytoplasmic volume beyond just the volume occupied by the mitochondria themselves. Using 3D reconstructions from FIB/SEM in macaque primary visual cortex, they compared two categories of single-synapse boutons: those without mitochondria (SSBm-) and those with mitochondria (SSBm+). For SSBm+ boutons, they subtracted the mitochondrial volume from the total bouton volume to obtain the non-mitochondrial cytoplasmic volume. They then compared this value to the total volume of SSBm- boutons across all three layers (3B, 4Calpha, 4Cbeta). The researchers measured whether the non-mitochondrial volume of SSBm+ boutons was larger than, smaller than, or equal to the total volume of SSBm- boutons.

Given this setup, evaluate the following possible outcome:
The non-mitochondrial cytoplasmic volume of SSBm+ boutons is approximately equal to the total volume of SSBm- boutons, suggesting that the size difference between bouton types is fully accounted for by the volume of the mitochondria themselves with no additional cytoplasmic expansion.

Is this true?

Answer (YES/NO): NO